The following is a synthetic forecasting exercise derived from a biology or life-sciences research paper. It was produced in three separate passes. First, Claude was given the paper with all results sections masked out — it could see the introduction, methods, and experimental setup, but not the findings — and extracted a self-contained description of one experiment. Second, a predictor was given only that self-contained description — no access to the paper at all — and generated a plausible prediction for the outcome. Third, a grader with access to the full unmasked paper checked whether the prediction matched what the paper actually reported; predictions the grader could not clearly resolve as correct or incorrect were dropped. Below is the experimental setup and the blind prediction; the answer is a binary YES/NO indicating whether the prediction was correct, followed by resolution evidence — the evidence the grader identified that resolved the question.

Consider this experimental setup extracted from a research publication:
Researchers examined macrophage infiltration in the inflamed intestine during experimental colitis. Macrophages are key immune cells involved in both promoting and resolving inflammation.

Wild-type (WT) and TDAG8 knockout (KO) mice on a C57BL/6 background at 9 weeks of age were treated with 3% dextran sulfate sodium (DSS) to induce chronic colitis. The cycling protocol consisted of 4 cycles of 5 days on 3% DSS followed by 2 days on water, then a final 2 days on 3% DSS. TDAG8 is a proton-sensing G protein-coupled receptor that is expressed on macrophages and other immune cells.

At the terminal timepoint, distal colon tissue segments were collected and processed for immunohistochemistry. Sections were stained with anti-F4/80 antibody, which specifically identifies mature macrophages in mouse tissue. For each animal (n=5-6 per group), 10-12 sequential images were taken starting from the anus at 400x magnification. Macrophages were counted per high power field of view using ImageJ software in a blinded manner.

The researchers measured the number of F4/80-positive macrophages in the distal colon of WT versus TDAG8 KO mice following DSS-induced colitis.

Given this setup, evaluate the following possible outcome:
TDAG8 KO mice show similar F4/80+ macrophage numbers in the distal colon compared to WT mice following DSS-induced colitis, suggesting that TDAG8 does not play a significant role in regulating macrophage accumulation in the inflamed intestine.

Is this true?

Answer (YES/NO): NO